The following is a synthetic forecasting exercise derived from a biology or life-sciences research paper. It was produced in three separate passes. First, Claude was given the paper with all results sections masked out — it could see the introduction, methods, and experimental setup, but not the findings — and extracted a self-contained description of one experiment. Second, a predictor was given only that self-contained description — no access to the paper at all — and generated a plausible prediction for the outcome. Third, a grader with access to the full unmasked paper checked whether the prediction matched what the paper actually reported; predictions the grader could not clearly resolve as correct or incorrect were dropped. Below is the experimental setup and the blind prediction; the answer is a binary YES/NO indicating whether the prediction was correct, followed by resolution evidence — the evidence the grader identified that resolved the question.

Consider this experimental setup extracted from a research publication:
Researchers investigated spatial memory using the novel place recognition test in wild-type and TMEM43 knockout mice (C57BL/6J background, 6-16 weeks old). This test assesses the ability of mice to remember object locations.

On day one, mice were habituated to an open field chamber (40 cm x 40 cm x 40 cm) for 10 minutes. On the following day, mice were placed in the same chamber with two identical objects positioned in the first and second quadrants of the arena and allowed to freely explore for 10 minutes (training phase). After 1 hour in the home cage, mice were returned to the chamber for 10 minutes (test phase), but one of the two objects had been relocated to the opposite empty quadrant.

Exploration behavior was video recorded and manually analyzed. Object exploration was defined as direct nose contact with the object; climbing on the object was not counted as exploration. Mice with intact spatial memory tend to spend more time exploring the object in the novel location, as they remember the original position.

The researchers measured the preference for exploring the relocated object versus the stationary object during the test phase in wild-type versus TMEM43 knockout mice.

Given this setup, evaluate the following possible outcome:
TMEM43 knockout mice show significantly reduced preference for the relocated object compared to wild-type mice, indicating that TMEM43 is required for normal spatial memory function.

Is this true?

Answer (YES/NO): NO